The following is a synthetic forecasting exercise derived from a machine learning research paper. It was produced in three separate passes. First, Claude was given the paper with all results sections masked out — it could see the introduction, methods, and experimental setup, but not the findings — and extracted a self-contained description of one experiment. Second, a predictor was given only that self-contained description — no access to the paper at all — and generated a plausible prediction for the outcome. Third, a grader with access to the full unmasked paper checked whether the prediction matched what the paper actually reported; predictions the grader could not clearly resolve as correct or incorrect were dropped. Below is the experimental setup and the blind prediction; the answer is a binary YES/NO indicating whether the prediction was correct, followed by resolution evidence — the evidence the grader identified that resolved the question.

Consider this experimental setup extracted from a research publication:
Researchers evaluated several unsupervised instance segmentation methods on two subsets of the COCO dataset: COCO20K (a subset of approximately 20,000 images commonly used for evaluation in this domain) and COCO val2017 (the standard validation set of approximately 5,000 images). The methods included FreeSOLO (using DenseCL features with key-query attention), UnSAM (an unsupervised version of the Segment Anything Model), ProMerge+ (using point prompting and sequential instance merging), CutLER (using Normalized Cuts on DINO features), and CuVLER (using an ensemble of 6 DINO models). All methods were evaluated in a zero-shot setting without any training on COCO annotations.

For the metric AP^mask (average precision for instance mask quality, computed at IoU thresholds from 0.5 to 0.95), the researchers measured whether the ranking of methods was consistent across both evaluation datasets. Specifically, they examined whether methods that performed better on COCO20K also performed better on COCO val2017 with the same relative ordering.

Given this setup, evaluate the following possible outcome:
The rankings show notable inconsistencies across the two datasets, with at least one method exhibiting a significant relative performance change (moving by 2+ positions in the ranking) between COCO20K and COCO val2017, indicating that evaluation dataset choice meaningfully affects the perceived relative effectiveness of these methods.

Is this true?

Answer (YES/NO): NO